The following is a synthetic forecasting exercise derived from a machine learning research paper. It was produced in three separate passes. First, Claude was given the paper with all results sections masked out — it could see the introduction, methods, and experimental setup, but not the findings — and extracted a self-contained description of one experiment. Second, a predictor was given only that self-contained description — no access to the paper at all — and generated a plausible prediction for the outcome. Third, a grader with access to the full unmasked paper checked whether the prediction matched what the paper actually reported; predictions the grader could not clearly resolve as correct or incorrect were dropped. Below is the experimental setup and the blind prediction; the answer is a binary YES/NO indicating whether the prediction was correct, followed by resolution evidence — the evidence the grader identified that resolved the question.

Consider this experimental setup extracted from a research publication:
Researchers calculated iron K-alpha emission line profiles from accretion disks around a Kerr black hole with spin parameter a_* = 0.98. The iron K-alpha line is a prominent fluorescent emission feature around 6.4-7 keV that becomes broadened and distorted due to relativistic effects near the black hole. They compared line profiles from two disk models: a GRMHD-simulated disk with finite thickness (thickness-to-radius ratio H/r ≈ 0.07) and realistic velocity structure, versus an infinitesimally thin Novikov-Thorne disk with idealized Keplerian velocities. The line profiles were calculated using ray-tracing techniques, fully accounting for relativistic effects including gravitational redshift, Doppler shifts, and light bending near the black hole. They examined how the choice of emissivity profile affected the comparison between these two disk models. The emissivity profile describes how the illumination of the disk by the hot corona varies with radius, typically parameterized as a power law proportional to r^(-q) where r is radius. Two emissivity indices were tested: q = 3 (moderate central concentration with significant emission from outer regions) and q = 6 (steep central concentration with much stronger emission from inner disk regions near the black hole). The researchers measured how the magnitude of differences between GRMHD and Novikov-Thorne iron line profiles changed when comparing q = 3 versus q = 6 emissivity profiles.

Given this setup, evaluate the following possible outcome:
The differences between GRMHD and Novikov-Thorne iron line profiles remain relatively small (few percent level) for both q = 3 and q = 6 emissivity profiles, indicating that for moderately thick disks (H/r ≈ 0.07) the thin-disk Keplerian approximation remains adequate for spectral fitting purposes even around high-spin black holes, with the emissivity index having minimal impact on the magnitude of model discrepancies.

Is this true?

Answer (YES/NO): NO